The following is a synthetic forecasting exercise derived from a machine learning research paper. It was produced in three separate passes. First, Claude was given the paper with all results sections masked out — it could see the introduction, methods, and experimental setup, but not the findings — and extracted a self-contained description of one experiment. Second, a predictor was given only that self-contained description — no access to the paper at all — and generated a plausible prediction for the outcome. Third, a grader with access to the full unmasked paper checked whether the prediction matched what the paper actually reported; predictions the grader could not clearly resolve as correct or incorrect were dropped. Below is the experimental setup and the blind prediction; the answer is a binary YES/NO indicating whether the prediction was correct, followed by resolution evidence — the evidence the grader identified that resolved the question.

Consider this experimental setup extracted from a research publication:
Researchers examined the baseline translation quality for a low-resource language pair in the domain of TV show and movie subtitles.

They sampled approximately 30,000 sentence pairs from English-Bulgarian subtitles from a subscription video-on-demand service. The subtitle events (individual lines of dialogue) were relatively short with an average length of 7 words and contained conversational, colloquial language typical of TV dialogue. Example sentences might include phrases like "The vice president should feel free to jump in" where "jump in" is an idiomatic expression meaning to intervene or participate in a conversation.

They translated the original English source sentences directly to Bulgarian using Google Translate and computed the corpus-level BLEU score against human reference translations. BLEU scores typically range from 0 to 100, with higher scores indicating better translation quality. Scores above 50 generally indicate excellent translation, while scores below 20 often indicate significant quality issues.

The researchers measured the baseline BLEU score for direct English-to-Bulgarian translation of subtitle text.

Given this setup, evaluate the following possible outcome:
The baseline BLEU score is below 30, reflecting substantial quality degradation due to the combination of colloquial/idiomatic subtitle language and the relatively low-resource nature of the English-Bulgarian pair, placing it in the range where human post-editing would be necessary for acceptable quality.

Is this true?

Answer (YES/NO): YES